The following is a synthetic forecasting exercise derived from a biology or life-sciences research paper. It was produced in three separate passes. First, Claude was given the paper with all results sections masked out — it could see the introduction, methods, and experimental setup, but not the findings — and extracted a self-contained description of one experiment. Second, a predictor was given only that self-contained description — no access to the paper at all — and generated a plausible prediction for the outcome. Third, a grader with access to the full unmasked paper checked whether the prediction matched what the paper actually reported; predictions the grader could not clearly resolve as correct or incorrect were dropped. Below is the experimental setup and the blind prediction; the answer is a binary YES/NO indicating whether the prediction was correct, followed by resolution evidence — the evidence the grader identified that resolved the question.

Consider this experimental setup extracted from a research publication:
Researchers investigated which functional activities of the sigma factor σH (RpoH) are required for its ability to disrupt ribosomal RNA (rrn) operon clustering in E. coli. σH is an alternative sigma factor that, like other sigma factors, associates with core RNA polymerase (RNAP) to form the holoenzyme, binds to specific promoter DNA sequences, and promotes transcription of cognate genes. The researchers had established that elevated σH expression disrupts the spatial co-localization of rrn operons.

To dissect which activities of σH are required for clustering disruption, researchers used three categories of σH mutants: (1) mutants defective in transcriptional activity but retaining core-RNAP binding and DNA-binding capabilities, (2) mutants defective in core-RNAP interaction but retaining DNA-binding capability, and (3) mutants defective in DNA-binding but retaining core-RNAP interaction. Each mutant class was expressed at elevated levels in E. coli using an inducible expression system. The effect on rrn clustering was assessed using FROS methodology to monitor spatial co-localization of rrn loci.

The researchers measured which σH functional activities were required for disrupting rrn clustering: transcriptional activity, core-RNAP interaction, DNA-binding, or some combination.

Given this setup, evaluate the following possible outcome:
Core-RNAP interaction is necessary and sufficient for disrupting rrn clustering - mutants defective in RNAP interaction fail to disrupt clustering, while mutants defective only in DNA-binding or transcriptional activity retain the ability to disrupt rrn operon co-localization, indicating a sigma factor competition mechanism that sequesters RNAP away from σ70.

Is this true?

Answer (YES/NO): NO